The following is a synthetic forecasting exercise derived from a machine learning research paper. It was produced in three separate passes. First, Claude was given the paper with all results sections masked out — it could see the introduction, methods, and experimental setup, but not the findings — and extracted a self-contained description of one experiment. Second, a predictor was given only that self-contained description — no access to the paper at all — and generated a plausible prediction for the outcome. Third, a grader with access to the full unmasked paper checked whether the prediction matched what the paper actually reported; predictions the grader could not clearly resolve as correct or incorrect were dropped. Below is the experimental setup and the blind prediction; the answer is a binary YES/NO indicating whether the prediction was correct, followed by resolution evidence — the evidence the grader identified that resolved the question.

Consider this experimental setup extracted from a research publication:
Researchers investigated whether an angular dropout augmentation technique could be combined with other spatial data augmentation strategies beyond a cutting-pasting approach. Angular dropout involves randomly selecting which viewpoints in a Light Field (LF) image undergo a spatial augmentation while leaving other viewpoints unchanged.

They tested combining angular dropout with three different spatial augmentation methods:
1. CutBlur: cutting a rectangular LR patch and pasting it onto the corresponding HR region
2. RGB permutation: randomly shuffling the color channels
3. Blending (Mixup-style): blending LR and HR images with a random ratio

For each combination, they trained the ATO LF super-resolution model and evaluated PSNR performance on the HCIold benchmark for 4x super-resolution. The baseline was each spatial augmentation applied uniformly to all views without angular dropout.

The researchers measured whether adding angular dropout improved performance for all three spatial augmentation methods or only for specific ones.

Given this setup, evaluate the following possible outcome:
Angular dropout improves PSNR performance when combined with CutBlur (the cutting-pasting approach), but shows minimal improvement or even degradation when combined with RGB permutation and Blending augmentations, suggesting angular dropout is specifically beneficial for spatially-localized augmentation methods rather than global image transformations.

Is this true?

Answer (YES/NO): NO